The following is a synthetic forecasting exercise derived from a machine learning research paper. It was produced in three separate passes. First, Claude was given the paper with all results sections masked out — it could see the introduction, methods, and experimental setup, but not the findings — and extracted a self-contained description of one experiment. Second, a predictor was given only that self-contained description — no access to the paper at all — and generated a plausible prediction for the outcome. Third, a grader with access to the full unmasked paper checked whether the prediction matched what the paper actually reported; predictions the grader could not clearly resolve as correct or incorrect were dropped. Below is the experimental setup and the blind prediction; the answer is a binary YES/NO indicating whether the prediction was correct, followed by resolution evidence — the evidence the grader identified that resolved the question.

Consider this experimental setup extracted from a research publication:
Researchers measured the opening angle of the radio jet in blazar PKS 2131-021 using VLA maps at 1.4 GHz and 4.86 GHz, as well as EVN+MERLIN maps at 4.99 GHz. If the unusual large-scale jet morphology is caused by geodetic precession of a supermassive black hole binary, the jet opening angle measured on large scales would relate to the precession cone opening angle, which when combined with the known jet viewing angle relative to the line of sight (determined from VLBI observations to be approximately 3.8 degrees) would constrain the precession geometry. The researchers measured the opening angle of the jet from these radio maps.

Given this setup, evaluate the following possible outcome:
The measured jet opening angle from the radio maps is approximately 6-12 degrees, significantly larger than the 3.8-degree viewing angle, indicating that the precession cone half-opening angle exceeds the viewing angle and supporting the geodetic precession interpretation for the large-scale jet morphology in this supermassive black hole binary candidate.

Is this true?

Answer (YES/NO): NO